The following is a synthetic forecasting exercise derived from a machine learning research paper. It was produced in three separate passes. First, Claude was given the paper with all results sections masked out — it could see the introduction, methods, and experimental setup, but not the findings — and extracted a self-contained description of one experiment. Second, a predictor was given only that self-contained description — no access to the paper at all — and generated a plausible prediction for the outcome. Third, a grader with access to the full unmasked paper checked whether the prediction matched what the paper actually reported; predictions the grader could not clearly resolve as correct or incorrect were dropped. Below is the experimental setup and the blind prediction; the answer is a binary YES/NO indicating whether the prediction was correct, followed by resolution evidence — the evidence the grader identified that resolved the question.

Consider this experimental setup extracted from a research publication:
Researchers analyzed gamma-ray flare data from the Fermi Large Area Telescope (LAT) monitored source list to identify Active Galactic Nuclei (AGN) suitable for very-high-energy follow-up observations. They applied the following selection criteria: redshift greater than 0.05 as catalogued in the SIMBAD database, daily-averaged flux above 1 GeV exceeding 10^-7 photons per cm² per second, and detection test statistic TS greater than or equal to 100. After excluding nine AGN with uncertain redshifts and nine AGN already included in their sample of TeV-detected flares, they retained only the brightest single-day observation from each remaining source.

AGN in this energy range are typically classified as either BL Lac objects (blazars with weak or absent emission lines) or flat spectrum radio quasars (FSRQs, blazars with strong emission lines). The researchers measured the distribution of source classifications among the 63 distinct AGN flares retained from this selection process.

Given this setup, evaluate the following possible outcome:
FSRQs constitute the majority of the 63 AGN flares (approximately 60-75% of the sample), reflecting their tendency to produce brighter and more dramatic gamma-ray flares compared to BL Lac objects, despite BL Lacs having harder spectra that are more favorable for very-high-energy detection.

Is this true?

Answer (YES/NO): NO